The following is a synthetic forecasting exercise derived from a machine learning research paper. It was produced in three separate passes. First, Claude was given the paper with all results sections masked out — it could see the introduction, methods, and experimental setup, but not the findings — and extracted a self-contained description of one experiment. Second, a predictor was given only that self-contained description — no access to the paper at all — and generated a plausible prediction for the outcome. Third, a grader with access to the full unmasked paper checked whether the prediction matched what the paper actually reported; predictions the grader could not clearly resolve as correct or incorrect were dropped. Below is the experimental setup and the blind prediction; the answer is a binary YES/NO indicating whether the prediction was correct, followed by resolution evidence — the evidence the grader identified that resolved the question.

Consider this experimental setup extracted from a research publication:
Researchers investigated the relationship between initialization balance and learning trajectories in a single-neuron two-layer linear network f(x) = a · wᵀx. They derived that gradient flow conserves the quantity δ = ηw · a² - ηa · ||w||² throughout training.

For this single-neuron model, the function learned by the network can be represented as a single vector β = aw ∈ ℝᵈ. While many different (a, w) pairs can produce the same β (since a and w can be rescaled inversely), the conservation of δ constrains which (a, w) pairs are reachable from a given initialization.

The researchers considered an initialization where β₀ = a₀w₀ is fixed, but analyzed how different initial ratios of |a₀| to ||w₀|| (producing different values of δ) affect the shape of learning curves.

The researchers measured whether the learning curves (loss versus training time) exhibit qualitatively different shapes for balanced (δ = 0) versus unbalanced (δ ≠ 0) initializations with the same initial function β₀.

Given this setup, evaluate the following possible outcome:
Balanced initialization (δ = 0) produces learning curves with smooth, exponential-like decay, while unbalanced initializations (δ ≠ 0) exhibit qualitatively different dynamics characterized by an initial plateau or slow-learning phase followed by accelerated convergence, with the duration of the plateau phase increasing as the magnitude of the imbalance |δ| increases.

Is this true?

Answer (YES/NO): NO